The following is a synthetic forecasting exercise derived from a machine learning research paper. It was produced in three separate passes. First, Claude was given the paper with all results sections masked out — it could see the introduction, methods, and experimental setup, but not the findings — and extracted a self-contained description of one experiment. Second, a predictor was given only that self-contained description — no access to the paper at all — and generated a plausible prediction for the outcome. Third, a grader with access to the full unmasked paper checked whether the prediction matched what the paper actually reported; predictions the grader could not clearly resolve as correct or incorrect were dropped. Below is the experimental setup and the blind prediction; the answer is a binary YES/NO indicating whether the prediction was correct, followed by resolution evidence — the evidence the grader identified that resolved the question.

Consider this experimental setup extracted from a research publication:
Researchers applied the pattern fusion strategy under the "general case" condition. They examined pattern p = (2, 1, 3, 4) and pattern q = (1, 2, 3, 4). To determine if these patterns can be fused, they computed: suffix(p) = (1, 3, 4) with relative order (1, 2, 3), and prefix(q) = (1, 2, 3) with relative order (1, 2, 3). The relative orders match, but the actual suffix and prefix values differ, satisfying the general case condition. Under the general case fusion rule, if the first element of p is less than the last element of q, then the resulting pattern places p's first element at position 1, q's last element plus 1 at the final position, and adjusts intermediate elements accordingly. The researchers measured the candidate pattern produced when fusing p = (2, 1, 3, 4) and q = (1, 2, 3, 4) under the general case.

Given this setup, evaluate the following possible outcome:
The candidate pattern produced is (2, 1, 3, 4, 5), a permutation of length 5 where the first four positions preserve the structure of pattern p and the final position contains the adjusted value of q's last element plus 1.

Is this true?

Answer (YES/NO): YES